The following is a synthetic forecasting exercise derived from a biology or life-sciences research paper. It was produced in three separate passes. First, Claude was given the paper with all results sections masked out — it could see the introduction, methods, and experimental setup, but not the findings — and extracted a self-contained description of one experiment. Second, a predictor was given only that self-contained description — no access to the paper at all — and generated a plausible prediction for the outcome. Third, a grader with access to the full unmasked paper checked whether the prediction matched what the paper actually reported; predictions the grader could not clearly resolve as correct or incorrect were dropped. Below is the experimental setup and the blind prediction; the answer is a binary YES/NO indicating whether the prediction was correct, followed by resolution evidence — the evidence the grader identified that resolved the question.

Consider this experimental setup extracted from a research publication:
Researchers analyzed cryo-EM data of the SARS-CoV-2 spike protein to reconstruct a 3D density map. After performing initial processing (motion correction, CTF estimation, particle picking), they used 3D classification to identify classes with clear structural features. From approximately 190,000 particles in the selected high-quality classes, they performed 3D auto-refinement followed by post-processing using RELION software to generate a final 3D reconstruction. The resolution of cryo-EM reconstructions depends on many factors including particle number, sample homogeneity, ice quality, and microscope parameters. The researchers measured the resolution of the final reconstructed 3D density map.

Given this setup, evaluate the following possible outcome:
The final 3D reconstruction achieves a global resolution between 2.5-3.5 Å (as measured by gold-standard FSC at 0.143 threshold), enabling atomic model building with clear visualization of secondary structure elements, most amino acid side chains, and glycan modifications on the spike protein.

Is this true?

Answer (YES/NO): NO